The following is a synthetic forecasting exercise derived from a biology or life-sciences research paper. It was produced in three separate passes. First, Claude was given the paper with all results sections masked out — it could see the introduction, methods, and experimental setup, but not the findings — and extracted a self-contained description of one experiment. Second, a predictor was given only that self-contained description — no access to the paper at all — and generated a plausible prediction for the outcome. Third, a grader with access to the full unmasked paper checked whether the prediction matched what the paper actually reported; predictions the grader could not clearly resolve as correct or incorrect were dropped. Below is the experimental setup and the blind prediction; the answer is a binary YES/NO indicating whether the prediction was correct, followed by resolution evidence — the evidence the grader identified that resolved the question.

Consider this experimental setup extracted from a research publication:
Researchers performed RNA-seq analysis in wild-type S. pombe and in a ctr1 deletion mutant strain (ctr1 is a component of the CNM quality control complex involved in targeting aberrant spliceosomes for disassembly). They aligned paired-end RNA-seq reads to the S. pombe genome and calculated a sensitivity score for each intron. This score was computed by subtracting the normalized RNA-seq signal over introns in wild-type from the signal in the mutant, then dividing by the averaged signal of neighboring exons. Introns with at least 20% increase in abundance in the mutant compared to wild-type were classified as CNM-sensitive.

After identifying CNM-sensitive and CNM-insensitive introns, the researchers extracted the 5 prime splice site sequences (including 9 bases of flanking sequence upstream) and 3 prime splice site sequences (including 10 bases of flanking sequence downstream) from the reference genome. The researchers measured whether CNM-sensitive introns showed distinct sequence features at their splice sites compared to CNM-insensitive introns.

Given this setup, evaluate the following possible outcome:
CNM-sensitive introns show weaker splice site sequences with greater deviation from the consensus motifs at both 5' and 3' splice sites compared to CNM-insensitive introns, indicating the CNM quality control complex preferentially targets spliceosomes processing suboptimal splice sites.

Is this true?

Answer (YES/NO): NO